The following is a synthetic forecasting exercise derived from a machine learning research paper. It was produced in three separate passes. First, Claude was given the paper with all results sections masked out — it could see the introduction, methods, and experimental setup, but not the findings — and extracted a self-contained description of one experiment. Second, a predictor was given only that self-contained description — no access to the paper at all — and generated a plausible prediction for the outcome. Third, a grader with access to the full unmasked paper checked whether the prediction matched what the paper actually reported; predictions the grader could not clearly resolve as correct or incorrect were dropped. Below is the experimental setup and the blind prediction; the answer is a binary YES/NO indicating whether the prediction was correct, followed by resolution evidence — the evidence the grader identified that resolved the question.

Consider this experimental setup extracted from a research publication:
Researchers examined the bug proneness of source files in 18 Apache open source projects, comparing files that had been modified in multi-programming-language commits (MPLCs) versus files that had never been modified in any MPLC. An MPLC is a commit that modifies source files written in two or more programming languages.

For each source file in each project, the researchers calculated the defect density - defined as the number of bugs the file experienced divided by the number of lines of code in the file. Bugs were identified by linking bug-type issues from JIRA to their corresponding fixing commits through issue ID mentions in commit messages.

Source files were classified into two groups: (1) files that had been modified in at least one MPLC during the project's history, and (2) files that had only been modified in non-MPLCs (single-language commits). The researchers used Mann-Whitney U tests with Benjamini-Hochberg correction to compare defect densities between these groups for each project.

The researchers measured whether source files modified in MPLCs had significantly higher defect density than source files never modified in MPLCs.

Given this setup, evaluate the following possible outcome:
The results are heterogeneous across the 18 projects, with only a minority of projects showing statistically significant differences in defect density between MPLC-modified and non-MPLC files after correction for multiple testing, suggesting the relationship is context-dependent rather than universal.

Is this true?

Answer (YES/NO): NO